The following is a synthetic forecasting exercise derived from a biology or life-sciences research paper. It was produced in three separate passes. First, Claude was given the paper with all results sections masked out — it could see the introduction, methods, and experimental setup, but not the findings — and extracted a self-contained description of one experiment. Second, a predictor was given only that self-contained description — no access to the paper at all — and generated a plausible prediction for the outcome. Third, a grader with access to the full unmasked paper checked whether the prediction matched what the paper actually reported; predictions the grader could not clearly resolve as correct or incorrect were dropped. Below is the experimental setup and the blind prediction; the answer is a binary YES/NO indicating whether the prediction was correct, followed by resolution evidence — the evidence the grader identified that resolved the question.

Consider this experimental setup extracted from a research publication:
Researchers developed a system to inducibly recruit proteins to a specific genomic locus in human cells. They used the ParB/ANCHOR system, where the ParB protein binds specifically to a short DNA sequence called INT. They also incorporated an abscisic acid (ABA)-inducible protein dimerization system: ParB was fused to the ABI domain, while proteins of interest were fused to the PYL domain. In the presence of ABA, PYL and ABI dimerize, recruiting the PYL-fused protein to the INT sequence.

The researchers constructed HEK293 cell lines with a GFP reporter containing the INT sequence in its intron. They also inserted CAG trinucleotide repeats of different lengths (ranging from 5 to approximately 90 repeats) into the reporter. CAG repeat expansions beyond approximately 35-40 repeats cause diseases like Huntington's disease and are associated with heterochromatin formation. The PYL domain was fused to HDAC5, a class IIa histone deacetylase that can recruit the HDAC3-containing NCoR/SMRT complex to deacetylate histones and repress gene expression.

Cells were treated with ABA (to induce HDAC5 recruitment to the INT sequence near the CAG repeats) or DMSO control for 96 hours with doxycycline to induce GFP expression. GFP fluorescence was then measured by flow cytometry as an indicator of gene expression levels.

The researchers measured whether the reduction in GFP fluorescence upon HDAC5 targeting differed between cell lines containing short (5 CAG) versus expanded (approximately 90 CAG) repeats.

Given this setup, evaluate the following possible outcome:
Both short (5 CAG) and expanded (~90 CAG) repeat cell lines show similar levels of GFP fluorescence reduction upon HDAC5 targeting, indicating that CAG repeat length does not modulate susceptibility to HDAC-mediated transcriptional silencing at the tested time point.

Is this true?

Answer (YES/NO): NO